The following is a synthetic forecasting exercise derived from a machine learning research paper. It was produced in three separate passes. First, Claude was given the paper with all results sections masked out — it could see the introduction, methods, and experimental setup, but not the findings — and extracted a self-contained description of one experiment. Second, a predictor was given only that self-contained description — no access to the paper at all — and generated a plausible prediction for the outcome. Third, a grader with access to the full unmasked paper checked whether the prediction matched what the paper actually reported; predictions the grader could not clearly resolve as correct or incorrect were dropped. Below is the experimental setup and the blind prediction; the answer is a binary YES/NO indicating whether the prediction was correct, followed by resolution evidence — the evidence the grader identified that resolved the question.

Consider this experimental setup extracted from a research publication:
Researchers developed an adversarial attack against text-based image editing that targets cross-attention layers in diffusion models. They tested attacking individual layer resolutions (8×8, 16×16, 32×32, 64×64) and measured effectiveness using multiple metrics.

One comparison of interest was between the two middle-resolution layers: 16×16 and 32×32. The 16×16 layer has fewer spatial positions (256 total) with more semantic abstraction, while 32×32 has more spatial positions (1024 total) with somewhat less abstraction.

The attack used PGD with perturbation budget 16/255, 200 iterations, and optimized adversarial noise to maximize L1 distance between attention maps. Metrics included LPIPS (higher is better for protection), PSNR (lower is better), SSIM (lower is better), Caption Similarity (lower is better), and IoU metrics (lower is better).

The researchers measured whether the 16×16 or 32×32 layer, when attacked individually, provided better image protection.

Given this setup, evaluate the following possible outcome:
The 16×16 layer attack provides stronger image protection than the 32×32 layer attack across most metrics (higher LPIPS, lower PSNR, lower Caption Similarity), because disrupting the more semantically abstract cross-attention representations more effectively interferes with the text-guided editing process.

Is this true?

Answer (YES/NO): NO